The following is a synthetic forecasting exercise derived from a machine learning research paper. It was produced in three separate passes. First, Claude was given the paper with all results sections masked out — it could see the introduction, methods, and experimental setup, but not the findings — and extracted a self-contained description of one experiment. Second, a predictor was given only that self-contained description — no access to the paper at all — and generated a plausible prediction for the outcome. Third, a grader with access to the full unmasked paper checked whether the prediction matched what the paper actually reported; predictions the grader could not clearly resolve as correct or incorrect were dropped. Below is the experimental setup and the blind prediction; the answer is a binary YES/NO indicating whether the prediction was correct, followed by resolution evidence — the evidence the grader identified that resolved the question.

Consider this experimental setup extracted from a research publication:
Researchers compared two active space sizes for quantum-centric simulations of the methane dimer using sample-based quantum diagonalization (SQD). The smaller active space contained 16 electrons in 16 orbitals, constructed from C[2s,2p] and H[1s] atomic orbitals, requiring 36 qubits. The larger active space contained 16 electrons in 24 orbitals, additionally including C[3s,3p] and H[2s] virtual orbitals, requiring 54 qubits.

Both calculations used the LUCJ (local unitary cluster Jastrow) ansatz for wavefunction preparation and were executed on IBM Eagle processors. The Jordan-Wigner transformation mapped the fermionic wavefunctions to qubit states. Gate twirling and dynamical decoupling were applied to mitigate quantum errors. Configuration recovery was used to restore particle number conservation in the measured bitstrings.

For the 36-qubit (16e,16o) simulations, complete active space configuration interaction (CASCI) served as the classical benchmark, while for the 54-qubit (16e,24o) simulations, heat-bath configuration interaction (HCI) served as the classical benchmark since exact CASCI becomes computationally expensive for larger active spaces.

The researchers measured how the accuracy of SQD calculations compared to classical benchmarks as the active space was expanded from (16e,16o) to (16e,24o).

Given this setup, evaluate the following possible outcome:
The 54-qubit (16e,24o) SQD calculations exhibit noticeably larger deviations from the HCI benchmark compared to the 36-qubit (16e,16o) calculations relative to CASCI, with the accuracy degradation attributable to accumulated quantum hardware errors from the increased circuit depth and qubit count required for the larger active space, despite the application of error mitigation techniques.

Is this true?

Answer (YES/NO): NO